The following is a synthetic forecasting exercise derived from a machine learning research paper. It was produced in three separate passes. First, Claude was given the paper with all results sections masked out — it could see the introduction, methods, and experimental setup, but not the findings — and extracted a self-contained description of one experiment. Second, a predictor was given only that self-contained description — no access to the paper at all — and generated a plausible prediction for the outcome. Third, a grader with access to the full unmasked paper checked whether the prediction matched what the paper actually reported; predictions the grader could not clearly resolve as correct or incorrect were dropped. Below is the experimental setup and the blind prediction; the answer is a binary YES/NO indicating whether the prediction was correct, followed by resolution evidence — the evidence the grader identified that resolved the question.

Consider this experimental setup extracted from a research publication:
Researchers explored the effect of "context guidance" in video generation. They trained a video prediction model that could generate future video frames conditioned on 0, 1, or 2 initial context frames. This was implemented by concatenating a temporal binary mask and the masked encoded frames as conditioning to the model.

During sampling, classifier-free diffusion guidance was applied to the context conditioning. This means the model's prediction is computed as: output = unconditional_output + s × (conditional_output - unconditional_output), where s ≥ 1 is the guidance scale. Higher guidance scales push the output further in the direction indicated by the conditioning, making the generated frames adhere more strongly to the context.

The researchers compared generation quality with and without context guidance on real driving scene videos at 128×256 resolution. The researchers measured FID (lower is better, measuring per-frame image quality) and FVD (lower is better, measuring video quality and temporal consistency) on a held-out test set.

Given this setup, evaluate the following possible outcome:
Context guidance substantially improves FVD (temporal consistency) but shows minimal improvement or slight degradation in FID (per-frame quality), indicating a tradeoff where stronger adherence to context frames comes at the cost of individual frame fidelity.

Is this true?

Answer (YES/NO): YES